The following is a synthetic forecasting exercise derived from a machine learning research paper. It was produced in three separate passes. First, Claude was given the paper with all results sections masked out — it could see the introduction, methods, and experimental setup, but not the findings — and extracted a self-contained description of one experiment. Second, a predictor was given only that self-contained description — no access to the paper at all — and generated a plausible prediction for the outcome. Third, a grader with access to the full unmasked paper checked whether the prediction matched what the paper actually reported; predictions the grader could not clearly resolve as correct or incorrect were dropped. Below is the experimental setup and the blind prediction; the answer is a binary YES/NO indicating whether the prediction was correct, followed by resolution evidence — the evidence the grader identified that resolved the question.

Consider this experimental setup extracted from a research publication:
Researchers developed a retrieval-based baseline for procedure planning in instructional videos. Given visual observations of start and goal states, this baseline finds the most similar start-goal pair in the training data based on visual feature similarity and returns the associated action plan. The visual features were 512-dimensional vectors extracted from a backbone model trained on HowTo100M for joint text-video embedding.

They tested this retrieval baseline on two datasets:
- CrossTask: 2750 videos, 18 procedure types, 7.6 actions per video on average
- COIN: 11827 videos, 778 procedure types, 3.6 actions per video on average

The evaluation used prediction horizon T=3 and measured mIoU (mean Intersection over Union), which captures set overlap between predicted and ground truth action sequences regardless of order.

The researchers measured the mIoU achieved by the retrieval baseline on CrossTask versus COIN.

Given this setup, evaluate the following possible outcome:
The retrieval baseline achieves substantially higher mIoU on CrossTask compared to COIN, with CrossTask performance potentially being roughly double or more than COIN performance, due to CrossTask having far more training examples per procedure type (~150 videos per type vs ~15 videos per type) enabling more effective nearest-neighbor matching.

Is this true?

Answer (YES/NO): NO